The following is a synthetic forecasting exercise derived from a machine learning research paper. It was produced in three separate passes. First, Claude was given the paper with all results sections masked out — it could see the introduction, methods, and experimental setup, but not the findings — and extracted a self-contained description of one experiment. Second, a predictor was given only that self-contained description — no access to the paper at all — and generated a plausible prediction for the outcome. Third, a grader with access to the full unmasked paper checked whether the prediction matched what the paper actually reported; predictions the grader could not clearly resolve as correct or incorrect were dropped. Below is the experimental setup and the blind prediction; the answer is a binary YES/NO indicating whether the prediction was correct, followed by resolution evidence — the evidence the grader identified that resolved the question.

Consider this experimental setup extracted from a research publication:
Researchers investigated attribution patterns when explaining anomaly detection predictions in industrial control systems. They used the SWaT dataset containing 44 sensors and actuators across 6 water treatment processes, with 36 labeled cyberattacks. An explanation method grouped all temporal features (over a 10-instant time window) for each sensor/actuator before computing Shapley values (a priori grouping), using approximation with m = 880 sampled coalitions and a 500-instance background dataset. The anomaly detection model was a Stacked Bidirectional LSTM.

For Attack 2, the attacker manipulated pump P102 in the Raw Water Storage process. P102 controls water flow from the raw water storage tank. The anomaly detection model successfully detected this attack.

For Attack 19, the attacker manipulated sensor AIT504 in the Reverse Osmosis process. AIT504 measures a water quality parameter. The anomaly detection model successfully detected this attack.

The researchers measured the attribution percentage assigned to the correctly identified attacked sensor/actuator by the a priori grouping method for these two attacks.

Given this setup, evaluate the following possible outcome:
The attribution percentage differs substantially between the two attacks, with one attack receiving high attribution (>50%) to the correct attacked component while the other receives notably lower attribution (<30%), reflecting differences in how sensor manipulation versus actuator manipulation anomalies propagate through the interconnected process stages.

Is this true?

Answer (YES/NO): NO